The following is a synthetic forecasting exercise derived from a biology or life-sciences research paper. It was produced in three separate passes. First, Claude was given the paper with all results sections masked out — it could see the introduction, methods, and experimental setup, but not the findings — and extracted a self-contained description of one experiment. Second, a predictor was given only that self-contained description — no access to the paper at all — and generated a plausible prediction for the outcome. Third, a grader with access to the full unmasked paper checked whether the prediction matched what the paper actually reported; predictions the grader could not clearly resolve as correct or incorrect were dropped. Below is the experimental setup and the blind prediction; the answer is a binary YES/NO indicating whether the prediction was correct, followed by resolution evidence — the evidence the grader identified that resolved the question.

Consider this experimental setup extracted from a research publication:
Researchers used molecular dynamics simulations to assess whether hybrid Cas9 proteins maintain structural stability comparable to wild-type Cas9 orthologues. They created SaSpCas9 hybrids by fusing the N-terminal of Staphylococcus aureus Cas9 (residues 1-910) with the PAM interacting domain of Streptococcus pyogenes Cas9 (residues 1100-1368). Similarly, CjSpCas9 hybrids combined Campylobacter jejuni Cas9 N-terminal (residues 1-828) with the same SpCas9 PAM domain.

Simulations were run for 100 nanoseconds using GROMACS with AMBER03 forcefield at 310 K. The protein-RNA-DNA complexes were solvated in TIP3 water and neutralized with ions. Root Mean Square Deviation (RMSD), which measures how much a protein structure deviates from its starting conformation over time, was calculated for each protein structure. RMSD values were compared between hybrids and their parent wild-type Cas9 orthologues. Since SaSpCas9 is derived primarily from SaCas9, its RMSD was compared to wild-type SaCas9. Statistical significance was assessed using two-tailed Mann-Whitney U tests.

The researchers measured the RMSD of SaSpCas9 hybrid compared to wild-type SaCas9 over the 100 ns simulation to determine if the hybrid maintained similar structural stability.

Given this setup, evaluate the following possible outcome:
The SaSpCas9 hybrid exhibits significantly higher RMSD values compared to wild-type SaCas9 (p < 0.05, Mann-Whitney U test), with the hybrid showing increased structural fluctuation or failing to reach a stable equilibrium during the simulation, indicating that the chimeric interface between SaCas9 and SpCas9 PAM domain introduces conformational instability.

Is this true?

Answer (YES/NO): NO